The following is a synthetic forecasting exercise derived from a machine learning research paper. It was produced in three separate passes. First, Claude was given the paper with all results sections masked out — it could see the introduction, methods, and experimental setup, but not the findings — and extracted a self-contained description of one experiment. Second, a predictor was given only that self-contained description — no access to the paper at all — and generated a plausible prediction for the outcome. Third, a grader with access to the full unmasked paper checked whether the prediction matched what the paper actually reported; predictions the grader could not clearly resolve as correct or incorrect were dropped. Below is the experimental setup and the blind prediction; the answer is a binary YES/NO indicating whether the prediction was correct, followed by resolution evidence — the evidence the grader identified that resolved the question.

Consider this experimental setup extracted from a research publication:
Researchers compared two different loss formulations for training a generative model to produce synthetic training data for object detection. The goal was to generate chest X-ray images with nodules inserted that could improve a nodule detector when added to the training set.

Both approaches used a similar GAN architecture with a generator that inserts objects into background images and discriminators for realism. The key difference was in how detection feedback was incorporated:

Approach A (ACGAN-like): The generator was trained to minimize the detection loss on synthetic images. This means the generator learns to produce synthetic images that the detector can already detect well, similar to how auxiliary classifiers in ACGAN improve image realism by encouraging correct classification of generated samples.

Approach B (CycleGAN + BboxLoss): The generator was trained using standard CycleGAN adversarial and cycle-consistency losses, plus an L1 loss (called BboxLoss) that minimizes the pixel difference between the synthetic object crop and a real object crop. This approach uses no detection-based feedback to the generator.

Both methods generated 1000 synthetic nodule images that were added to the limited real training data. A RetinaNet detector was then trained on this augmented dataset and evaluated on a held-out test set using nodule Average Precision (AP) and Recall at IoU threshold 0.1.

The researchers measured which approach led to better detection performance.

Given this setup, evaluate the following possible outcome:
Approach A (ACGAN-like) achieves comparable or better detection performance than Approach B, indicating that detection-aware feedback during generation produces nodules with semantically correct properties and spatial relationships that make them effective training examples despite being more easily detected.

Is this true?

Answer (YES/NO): NO